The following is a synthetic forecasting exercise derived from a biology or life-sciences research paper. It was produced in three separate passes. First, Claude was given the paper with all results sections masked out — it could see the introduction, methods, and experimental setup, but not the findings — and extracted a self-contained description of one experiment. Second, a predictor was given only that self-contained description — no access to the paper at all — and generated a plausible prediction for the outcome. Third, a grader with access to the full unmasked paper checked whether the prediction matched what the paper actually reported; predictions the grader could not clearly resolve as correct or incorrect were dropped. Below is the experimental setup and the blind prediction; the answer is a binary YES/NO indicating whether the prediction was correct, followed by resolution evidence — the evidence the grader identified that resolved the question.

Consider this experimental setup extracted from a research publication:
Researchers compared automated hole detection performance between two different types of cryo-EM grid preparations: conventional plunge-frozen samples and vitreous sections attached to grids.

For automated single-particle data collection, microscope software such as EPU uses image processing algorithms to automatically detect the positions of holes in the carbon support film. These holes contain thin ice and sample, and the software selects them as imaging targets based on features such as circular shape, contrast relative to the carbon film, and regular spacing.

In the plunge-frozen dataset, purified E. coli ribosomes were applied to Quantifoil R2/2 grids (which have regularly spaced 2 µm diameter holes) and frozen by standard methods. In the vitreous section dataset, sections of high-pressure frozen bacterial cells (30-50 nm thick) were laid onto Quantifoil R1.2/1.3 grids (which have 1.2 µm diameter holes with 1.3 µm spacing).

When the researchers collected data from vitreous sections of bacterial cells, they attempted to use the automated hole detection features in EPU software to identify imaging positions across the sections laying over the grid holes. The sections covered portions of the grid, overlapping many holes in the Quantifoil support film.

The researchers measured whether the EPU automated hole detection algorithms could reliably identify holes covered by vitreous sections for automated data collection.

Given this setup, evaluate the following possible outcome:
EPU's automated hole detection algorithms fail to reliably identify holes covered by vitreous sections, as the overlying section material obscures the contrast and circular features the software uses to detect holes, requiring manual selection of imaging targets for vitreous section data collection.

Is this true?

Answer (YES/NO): YES